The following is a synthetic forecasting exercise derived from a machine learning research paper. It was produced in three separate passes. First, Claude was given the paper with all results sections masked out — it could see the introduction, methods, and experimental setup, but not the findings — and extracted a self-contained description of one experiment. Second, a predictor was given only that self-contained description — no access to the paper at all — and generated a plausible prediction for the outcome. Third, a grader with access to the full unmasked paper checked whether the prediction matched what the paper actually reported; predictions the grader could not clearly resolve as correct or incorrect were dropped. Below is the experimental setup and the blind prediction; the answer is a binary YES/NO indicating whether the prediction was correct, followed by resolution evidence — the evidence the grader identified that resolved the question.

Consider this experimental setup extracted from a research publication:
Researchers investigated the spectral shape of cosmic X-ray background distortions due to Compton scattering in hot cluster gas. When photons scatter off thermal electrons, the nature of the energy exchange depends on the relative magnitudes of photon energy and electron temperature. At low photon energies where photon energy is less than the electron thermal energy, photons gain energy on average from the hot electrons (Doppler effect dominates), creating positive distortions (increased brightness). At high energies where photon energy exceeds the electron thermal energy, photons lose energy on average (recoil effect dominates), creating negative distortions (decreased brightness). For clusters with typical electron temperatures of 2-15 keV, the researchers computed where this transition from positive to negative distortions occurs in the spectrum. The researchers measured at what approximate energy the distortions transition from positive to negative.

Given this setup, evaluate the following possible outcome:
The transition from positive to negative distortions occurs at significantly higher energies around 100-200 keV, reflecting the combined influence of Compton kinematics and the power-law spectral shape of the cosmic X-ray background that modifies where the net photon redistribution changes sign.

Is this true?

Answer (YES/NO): NO